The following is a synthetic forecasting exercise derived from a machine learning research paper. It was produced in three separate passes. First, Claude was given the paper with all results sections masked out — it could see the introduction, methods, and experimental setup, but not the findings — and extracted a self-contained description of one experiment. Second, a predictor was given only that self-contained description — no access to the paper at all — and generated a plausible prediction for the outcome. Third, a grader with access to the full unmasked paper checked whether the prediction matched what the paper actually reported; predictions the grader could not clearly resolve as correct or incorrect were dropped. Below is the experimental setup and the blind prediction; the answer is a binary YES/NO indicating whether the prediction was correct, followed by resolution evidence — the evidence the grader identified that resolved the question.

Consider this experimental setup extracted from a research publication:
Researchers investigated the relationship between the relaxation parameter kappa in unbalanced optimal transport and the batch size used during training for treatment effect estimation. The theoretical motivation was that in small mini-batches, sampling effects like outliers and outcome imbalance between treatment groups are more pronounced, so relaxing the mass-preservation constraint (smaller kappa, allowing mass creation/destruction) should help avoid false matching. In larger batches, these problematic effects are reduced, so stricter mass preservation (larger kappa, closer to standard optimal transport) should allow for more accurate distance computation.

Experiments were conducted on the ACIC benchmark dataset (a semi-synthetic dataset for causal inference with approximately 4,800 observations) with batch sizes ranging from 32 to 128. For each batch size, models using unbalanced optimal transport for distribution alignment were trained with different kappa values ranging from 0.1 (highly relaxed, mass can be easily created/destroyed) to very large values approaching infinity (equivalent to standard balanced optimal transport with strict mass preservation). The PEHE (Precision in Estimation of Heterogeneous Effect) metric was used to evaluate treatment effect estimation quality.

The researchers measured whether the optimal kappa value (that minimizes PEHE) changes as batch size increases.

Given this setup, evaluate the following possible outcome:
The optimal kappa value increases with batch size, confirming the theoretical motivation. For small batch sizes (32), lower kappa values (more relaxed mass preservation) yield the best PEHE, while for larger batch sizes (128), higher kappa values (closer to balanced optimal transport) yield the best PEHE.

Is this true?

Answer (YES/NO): YES